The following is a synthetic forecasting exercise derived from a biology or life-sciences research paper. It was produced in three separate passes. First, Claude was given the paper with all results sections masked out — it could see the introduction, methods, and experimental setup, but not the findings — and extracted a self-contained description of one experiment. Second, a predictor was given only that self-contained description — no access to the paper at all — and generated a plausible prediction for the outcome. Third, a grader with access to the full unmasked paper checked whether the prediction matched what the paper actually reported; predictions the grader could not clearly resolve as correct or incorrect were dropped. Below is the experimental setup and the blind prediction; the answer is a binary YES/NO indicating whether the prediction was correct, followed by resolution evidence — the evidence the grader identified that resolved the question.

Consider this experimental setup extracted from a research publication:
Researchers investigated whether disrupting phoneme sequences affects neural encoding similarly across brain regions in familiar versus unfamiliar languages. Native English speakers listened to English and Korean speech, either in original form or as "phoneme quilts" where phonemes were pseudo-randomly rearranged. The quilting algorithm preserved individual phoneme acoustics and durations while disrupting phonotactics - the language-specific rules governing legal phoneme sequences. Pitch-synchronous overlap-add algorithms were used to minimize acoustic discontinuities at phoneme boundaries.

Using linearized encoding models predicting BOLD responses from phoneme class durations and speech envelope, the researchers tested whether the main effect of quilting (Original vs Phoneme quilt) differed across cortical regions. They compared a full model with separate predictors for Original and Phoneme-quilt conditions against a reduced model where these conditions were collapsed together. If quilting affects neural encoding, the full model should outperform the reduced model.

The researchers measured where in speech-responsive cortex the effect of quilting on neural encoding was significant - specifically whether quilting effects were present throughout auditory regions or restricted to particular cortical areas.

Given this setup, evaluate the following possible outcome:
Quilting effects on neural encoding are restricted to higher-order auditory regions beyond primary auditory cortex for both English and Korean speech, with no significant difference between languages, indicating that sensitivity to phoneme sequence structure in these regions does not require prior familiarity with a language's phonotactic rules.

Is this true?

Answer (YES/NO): NO